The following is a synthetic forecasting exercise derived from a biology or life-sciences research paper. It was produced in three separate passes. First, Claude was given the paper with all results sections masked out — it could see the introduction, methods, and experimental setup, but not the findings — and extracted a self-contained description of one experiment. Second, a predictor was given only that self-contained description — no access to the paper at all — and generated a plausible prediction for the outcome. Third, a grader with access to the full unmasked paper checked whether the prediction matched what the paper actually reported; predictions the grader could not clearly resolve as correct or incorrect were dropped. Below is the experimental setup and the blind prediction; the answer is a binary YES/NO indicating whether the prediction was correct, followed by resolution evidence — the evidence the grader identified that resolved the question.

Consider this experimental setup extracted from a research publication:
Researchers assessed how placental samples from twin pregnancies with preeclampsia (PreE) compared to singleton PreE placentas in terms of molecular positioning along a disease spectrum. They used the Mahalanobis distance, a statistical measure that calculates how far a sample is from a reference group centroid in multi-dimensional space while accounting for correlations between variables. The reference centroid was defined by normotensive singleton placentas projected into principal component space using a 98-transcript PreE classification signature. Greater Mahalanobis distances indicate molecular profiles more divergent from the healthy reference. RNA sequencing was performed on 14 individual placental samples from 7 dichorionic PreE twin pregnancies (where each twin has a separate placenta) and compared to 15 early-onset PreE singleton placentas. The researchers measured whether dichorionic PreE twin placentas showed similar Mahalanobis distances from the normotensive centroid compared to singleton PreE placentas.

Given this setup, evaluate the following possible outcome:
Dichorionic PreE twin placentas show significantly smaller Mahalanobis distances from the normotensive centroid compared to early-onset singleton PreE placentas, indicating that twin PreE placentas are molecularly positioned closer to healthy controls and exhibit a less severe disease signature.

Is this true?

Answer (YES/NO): YES